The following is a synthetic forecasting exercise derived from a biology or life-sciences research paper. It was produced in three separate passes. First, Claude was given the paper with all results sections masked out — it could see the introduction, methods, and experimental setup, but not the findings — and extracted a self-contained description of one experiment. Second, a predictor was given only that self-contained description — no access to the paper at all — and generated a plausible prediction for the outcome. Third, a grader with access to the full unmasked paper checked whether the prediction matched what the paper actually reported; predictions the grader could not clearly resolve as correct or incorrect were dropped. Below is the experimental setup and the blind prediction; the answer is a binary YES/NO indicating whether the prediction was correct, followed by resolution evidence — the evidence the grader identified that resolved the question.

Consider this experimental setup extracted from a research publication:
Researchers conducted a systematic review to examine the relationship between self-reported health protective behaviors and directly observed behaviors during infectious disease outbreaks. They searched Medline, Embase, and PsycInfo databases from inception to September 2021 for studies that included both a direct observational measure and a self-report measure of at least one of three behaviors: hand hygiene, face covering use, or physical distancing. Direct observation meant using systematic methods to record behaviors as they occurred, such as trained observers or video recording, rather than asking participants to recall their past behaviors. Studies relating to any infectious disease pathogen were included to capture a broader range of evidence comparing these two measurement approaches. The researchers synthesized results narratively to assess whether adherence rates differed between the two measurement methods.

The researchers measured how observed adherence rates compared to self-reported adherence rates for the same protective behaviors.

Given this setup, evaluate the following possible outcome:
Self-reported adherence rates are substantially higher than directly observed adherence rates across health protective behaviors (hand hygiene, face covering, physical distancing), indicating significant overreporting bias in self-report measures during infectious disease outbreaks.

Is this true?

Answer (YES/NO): NO